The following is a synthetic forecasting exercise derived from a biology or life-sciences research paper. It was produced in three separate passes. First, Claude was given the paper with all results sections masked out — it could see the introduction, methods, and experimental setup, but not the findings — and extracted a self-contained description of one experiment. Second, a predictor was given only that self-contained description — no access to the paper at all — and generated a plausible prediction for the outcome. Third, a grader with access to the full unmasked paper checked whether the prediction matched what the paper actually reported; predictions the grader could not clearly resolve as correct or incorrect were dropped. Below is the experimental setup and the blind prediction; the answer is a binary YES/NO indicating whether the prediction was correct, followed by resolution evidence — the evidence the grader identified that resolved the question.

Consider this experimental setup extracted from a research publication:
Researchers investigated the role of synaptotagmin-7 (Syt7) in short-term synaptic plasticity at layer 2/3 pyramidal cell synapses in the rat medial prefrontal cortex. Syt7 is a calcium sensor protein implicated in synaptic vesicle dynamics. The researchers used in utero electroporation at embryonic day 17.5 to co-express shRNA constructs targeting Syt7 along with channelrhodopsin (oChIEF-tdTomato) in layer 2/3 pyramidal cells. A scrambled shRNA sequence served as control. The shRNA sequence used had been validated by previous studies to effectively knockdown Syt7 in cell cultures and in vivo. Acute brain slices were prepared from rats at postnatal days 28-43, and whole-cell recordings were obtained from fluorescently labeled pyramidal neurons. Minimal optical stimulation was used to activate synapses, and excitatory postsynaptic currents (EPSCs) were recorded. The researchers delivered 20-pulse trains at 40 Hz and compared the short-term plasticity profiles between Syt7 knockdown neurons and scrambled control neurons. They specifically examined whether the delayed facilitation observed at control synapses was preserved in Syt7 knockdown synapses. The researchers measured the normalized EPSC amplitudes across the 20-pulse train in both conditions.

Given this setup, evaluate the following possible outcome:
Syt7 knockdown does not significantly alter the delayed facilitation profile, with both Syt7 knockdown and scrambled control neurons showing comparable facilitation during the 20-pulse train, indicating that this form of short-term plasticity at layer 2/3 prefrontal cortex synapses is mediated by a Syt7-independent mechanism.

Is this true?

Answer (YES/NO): NO